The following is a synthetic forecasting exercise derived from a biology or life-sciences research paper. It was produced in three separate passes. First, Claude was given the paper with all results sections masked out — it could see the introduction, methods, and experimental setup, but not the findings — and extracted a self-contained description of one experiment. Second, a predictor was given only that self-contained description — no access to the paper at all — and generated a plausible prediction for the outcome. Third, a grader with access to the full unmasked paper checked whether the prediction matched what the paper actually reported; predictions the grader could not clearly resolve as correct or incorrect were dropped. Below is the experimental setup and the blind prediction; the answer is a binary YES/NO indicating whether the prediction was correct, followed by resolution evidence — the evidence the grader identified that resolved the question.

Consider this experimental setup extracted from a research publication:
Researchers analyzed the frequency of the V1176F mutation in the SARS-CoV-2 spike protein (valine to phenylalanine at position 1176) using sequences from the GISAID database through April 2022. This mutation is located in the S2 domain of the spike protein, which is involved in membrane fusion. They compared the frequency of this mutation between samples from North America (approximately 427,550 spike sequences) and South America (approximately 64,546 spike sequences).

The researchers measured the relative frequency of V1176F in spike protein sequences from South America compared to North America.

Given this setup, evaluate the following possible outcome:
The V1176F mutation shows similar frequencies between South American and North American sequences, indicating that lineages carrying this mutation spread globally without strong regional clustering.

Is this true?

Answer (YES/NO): NO